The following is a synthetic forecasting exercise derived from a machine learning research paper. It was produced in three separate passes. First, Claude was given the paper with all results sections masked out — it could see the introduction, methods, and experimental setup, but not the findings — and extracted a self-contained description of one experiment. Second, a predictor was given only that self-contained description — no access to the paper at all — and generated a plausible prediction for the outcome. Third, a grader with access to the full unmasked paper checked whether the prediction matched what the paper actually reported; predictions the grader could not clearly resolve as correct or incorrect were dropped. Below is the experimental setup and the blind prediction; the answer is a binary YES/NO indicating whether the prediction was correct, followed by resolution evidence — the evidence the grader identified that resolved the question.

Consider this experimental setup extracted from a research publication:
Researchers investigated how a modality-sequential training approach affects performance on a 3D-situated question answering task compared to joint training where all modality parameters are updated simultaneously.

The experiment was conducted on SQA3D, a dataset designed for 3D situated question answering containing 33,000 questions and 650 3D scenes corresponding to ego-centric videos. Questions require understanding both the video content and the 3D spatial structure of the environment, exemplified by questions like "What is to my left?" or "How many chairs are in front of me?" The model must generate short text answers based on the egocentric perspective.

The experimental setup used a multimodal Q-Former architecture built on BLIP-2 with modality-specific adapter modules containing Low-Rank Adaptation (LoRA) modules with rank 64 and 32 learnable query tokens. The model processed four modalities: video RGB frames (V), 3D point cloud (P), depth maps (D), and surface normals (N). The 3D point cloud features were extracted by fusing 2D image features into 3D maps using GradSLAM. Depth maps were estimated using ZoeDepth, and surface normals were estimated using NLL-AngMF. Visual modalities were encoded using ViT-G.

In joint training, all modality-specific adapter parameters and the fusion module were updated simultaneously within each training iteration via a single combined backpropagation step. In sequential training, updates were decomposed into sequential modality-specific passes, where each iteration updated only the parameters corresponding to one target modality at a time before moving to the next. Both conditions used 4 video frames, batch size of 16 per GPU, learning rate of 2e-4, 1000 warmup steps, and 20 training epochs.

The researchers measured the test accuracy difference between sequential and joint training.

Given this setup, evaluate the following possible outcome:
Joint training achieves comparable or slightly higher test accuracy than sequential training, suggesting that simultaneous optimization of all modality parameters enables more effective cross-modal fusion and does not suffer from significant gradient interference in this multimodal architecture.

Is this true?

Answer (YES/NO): NO